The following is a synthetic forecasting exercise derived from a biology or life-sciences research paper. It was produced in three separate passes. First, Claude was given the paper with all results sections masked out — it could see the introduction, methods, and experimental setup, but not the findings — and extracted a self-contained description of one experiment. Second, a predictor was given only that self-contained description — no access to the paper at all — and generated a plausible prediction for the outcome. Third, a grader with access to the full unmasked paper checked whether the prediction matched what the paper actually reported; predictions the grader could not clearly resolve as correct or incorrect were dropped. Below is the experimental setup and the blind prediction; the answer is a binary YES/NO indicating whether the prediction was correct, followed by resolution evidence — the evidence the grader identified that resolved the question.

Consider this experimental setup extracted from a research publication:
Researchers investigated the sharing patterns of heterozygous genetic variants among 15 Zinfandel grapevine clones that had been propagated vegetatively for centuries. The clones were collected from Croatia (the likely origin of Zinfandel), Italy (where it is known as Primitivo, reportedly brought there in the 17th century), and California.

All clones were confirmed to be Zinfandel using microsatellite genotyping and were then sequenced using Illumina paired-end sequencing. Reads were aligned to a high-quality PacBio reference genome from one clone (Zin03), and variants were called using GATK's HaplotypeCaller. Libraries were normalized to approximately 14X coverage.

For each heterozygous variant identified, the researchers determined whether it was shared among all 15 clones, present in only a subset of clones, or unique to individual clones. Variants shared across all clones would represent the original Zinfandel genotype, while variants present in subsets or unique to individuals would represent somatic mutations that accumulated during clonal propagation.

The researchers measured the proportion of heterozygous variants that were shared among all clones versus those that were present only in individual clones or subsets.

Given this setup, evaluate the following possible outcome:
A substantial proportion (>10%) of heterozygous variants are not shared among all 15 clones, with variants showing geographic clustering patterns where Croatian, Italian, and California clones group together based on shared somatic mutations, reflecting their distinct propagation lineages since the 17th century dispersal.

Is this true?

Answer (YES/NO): NO